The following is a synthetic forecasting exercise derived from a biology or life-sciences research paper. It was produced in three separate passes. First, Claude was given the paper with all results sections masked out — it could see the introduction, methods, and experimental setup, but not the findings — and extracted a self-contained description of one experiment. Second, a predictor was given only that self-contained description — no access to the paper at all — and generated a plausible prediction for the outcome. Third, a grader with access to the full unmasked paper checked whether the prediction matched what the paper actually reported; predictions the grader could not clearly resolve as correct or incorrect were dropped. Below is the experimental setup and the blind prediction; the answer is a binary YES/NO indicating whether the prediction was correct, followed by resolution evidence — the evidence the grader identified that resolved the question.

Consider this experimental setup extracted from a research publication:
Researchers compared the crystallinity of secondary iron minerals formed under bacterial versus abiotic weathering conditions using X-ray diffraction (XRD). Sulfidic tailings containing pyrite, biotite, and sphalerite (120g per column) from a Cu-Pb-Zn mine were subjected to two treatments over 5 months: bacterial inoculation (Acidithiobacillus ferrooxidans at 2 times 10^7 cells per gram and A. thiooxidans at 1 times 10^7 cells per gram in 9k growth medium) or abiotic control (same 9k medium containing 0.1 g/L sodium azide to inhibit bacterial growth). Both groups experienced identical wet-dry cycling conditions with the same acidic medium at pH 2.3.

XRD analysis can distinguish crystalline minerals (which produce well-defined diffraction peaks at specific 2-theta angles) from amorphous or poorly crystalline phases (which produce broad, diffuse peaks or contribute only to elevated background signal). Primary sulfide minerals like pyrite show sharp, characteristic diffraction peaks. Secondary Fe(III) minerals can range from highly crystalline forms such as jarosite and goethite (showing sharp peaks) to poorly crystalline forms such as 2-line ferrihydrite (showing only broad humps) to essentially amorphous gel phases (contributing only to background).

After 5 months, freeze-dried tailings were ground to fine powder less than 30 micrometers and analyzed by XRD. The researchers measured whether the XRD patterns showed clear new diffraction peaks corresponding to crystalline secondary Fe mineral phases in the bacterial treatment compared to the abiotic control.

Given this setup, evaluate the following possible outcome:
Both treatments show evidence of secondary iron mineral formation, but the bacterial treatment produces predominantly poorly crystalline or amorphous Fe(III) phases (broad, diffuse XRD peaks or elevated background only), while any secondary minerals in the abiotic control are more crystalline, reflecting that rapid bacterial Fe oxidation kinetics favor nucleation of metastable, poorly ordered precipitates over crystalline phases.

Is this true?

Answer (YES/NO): NO